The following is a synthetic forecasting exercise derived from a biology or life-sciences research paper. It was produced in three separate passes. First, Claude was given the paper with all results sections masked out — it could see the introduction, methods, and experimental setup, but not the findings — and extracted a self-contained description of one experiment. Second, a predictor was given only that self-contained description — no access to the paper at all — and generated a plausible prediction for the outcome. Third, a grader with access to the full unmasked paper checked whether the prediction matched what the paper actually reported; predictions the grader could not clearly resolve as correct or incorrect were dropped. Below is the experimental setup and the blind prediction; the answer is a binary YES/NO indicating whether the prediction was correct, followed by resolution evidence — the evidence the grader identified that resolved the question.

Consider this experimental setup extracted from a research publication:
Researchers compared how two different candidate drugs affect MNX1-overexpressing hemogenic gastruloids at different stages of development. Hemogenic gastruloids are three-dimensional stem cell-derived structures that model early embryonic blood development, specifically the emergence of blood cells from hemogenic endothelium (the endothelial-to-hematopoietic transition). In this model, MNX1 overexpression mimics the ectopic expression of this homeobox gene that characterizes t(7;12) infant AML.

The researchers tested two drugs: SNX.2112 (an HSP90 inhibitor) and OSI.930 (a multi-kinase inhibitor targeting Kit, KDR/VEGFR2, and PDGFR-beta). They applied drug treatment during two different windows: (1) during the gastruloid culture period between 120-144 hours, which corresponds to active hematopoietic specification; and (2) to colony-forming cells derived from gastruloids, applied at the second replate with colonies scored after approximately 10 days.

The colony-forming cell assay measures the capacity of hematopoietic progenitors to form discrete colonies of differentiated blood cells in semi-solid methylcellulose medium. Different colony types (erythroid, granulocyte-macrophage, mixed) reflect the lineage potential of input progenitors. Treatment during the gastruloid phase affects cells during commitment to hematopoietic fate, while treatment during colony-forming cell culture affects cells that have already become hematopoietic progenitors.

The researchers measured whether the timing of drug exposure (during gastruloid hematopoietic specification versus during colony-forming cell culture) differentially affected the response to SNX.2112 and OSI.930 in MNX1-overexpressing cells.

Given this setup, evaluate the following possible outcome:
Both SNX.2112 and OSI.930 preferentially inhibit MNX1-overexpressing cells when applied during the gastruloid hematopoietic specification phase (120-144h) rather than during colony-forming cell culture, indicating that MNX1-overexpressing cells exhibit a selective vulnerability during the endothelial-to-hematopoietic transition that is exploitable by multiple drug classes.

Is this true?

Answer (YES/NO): NO